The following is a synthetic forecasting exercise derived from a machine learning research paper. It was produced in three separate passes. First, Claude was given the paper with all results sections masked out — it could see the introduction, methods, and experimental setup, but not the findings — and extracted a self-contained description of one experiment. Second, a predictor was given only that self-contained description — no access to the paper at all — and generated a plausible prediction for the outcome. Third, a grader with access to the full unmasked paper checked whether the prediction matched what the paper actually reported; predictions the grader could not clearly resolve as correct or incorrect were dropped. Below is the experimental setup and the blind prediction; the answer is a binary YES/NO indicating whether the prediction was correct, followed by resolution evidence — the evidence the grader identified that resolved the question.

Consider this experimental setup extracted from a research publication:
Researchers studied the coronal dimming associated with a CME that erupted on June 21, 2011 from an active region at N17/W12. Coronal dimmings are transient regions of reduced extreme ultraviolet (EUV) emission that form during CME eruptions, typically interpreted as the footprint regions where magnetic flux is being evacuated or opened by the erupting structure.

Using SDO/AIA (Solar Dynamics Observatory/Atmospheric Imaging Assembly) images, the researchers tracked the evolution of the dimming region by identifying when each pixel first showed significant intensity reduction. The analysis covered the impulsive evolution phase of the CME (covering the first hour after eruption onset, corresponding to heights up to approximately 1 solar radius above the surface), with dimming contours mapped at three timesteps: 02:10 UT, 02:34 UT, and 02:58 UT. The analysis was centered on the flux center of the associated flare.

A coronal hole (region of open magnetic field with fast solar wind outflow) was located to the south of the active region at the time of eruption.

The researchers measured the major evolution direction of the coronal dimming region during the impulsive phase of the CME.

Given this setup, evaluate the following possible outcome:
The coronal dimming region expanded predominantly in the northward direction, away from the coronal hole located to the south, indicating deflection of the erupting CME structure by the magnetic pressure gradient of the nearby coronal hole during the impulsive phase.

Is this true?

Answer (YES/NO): NO